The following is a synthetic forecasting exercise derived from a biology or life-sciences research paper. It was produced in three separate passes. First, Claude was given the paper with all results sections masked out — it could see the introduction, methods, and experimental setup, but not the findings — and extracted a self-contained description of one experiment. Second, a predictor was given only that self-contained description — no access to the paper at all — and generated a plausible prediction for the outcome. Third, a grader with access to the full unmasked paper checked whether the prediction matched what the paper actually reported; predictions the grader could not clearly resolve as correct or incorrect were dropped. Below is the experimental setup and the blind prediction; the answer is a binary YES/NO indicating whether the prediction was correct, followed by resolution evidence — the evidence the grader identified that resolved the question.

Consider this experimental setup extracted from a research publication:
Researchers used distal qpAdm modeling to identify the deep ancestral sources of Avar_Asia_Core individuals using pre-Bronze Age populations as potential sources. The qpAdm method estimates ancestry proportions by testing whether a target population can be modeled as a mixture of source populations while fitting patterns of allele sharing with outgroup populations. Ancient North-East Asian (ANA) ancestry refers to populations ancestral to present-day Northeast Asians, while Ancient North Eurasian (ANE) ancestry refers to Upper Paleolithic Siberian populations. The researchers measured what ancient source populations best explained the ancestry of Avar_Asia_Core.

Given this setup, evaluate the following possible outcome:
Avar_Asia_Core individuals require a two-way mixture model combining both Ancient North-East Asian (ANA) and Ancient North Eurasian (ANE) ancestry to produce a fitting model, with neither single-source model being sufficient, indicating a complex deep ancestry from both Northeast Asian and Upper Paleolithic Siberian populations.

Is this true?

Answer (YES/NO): NO